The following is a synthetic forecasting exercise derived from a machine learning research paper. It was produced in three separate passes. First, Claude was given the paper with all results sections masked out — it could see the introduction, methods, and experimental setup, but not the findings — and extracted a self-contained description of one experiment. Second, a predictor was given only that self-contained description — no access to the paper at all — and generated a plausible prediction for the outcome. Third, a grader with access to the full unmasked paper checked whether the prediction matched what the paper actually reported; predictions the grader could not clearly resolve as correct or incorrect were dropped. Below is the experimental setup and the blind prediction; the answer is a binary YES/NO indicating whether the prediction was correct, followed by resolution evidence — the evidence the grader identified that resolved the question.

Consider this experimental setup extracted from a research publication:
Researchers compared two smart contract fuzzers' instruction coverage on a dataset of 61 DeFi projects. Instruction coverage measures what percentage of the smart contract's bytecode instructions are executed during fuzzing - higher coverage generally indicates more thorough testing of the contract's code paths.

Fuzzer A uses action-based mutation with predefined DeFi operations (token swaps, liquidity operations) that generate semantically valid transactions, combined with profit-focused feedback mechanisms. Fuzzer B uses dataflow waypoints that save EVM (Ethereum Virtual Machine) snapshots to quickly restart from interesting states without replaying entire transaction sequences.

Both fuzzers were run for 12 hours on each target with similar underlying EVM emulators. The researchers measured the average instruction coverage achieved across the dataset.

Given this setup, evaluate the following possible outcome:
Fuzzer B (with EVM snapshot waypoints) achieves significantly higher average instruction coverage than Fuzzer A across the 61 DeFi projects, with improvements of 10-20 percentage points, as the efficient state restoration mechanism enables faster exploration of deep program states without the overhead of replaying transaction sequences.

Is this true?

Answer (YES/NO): NO